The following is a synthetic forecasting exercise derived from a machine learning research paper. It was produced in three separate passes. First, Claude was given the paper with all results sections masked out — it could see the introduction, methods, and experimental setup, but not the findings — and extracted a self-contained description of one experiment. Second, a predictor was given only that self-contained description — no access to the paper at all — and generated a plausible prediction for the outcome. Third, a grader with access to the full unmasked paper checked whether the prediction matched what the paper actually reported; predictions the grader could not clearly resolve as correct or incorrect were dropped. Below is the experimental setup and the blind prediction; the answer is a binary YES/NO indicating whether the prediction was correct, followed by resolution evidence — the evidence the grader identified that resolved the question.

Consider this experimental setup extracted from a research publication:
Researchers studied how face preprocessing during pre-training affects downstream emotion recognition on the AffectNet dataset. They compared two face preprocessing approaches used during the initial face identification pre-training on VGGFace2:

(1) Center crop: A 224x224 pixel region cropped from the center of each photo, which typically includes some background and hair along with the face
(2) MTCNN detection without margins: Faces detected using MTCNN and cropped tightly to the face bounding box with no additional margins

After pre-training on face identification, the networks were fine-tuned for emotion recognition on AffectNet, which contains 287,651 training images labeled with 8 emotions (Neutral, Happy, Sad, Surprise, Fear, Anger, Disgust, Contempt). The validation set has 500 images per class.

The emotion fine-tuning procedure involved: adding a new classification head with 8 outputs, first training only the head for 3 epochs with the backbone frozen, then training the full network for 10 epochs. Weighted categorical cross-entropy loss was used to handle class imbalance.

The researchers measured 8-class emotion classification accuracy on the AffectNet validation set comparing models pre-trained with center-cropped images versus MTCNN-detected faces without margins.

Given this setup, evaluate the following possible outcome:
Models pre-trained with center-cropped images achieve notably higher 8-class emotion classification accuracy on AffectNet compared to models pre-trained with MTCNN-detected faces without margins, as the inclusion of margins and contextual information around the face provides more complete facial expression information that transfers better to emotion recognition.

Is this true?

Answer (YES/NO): NO